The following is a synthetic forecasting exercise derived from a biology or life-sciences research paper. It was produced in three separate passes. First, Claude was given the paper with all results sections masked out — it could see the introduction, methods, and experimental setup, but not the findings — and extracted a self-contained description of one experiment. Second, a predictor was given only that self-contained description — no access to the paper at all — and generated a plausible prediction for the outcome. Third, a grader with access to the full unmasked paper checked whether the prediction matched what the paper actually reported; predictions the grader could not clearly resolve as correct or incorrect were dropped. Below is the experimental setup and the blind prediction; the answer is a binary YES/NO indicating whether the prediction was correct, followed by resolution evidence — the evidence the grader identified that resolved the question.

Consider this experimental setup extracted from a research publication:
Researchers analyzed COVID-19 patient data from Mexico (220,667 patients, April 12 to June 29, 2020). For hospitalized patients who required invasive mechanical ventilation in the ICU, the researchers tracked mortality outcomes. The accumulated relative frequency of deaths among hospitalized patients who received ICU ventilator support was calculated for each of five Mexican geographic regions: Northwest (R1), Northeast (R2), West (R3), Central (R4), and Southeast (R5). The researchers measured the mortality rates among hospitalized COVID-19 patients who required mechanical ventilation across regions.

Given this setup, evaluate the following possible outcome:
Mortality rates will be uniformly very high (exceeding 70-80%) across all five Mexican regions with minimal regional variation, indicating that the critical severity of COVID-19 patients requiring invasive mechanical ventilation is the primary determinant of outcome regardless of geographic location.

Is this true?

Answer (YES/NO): NO